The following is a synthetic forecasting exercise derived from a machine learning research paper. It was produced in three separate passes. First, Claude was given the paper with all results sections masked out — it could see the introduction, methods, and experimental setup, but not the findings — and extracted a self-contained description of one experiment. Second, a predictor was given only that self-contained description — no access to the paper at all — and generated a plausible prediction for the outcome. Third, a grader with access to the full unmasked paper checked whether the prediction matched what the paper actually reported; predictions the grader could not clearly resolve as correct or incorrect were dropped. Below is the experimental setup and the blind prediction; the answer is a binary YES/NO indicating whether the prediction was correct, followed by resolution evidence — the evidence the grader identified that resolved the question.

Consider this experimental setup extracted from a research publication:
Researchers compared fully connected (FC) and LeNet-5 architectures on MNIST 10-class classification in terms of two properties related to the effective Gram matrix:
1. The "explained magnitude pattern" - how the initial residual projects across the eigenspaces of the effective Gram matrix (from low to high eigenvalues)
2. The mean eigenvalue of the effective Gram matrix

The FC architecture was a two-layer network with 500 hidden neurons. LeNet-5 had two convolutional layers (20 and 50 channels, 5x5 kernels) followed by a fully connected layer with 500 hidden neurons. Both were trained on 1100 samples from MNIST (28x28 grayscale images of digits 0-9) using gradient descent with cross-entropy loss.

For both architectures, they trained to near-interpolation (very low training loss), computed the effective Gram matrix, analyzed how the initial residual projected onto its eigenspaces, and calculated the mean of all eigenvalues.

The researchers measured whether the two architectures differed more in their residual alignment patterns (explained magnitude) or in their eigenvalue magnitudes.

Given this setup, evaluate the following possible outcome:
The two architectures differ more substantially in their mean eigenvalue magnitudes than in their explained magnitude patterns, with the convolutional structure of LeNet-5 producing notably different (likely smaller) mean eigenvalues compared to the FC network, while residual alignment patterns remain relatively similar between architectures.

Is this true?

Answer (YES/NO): YES